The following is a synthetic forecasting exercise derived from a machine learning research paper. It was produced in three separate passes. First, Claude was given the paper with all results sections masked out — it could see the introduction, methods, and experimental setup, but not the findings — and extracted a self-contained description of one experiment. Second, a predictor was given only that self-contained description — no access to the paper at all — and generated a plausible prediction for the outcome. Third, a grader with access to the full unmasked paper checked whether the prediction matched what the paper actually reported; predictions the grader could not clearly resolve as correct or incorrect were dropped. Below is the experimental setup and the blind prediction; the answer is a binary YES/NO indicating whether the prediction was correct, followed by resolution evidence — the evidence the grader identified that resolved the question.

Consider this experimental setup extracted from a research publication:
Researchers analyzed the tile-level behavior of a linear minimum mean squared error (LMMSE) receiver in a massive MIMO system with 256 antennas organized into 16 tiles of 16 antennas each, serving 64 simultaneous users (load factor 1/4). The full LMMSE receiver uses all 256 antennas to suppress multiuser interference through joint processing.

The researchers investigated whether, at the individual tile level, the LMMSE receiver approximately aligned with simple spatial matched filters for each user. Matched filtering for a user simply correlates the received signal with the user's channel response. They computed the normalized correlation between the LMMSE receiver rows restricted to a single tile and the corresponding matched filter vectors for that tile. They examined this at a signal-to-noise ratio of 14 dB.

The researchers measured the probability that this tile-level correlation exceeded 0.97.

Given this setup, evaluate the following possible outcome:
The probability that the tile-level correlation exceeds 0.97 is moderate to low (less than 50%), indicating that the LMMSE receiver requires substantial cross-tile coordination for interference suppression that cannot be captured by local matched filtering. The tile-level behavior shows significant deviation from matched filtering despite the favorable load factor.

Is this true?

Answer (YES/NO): NO